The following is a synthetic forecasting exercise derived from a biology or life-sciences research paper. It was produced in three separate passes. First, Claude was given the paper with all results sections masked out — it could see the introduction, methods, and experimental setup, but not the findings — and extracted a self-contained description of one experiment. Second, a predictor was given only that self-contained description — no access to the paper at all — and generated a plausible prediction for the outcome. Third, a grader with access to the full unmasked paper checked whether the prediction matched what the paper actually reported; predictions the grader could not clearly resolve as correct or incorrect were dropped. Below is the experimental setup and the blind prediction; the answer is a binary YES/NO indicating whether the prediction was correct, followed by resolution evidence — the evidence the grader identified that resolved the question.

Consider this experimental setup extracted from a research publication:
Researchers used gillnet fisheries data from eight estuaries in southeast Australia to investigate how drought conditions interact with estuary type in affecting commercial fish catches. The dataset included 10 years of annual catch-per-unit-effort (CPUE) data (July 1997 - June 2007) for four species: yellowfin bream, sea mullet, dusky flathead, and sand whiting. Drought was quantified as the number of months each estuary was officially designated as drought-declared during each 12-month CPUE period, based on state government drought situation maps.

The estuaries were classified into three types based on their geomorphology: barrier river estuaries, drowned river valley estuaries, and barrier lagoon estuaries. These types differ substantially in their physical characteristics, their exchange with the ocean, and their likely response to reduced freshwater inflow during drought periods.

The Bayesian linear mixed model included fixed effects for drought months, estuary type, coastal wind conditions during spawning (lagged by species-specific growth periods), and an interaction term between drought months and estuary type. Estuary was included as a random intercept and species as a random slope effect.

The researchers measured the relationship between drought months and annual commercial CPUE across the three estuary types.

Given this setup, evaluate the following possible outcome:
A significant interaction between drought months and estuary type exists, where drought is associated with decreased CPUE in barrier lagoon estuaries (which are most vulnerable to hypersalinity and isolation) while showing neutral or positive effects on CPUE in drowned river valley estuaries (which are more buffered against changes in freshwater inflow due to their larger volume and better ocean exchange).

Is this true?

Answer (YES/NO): NO